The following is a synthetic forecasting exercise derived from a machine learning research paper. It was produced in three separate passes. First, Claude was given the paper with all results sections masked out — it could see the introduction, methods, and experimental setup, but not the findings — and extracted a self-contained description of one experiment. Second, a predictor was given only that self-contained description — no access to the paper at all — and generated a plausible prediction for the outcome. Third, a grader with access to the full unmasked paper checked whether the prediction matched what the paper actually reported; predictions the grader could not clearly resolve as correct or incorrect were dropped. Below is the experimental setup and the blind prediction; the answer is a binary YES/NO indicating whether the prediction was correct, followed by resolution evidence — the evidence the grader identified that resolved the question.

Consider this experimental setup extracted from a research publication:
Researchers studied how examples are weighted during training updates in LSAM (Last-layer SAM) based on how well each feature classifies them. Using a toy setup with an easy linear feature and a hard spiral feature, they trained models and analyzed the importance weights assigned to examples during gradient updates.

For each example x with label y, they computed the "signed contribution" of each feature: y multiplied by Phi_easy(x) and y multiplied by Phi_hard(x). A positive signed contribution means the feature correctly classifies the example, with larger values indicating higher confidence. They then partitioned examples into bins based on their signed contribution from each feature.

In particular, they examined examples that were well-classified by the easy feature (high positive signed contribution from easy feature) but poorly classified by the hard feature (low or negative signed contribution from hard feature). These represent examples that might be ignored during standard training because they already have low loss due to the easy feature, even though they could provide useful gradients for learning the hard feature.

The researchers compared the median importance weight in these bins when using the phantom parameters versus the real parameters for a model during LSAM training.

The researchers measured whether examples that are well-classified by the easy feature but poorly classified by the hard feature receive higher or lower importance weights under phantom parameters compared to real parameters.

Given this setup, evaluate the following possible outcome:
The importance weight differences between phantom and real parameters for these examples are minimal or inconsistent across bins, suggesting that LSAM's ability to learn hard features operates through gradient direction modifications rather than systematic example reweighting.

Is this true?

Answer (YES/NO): NO